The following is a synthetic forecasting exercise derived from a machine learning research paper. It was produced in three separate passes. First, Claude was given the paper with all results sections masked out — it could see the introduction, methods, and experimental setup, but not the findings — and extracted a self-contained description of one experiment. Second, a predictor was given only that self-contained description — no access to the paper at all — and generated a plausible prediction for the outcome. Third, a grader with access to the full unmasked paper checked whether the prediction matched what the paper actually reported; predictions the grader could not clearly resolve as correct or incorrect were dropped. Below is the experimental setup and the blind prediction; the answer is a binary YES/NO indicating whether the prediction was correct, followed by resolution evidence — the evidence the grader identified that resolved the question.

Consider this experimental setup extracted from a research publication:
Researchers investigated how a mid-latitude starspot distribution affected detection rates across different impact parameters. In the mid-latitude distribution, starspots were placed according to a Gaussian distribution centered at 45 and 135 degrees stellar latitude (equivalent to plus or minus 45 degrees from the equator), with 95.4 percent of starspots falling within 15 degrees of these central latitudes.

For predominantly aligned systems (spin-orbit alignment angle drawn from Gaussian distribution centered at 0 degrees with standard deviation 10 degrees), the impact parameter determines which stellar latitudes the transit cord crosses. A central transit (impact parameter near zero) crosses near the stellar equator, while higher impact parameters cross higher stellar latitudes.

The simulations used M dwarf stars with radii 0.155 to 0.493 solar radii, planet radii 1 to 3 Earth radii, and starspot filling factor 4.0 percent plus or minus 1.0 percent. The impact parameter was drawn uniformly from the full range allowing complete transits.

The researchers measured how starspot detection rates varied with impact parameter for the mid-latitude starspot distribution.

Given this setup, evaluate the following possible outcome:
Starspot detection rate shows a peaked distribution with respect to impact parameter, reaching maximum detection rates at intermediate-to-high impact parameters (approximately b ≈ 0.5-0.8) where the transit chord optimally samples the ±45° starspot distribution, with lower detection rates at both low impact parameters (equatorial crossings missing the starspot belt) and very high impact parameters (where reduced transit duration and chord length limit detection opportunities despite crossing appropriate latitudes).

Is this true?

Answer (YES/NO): NO